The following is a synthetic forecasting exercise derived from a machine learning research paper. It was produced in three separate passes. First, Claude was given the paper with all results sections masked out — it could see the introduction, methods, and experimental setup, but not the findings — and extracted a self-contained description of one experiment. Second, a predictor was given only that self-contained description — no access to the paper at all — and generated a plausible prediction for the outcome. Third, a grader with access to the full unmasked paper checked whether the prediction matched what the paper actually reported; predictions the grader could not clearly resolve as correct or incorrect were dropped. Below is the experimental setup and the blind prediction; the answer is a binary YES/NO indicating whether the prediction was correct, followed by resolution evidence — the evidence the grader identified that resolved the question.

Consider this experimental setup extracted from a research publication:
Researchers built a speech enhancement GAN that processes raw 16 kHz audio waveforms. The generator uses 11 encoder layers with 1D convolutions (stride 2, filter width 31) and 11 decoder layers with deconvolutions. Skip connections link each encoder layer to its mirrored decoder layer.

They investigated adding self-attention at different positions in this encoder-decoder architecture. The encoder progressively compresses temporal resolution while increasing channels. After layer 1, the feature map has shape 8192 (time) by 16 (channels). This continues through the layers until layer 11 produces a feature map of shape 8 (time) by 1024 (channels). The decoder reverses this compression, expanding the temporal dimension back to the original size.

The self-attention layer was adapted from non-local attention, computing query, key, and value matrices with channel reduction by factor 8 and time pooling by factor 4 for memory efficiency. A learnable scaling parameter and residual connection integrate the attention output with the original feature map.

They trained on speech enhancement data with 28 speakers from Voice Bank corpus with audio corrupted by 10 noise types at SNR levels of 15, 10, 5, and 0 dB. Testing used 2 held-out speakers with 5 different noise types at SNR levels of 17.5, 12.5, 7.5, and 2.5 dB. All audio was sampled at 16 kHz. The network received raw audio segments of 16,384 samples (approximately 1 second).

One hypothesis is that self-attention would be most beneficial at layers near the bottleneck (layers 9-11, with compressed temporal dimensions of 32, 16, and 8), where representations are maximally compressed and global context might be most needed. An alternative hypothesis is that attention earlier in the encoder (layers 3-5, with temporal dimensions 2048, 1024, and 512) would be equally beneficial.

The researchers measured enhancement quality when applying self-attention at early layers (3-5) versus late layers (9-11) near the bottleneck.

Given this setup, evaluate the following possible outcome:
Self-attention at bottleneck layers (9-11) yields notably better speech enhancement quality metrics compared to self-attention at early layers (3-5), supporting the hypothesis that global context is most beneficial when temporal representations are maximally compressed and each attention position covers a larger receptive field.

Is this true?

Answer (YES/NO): NO